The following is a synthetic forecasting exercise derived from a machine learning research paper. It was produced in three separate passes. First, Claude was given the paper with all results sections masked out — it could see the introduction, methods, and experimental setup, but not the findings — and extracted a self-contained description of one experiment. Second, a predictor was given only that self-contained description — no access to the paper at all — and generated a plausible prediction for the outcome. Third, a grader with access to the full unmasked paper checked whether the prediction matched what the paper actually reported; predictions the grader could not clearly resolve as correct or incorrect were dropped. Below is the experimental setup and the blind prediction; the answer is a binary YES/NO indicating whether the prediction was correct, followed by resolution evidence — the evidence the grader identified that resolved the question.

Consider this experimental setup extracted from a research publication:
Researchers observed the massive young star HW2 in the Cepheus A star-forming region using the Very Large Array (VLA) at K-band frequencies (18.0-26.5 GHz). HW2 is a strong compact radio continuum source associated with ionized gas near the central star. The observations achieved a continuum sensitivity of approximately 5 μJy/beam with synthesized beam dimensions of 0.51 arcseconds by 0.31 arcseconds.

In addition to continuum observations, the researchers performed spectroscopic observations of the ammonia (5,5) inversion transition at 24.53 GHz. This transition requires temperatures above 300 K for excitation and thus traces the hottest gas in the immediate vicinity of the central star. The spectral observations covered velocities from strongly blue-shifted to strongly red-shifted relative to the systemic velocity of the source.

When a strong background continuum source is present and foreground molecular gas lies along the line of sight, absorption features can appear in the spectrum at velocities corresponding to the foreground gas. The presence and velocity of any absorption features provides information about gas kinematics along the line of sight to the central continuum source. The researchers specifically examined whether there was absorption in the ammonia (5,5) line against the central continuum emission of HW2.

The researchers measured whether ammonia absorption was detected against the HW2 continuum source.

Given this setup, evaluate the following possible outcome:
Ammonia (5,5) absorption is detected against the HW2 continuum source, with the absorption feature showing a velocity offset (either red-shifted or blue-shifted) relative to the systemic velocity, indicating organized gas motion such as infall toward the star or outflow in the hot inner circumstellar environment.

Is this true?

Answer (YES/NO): YES